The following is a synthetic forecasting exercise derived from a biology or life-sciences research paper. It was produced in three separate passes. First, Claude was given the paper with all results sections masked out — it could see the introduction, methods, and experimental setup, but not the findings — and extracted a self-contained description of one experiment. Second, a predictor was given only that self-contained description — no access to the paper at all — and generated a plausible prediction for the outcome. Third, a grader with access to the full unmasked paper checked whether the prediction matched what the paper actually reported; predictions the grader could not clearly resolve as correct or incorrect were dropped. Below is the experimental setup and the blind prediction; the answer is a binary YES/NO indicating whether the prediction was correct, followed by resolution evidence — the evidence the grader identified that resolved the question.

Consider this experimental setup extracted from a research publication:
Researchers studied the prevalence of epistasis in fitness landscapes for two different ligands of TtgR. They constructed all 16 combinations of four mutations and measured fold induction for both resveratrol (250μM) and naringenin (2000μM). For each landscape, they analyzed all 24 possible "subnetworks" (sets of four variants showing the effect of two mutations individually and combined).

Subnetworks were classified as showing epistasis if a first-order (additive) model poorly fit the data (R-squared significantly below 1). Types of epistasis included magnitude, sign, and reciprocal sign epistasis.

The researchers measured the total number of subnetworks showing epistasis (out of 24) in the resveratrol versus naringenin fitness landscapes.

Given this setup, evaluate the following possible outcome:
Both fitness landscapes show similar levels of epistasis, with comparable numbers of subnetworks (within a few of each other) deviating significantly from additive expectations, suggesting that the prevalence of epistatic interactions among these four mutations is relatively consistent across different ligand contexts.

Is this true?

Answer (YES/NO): NO